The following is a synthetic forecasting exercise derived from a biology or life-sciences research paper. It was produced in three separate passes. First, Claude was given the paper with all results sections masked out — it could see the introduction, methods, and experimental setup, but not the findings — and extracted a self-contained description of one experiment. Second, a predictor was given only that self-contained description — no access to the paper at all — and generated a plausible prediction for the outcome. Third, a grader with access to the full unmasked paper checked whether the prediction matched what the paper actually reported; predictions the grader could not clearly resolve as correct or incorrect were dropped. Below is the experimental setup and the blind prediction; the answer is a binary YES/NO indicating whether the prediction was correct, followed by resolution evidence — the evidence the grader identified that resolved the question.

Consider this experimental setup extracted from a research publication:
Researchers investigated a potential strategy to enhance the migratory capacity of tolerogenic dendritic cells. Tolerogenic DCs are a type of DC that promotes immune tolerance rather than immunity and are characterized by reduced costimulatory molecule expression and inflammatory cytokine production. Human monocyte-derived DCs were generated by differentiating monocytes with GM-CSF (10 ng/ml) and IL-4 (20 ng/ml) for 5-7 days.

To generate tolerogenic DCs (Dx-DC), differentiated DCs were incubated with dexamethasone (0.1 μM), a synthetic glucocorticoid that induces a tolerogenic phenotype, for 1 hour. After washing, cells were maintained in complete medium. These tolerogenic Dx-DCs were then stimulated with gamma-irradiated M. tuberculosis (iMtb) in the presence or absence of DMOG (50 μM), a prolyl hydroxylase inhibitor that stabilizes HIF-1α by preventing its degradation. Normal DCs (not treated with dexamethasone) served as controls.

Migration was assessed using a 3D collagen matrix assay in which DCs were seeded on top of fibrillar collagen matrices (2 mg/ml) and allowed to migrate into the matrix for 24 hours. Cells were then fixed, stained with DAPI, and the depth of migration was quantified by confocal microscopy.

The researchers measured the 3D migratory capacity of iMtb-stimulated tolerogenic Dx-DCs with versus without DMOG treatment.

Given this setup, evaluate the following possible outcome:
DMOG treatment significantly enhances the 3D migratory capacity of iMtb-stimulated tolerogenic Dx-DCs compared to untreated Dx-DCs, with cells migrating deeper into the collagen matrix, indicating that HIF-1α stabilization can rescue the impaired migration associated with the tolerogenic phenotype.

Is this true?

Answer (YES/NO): YES